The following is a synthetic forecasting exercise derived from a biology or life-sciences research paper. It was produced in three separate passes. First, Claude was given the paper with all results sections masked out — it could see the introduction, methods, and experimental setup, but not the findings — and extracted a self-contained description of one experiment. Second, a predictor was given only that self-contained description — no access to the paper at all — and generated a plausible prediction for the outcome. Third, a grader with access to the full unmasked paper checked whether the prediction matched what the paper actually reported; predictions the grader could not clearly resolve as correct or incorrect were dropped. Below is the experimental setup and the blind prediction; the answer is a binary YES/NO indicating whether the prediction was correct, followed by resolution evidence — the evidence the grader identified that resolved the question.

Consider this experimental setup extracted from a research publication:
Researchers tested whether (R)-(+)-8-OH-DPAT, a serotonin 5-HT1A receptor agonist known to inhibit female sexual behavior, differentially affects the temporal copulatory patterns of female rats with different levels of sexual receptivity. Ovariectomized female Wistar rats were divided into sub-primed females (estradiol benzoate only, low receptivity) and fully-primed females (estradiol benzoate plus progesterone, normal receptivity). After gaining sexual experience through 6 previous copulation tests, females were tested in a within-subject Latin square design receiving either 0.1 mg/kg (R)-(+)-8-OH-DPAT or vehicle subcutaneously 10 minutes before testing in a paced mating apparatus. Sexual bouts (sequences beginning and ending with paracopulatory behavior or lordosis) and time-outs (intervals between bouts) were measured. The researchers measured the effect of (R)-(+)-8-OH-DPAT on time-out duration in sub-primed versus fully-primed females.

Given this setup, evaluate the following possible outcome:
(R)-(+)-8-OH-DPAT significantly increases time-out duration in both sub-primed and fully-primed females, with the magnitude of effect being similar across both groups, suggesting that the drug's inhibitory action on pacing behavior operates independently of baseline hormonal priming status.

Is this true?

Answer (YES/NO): NO